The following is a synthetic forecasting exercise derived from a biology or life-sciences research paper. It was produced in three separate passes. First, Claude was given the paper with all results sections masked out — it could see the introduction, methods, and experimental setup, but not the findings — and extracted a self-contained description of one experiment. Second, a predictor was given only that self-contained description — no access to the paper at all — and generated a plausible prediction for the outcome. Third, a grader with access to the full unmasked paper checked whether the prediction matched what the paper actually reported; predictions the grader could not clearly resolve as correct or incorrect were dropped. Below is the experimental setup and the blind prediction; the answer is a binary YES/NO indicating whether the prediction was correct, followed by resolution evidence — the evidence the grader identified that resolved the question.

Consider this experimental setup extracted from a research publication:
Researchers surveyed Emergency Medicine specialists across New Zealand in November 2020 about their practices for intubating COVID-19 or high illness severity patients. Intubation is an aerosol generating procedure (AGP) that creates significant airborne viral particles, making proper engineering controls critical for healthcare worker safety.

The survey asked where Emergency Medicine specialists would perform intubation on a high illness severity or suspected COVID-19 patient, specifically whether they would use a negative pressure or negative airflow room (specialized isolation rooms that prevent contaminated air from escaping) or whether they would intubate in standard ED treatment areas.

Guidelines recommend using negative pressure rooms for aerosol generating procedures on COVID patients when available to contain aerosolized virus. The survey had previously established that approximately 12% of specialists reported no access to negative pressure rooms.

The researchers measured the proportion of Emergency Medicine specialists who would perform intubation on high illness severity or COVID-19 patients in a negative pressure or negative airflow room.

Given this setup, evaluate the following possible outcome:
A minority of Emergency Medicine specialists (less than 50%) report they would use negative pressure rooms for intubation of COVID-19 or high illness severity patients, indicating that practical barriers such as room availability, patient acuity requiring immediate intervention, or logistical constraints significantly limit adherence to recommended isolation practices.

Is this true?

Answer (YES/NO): NO